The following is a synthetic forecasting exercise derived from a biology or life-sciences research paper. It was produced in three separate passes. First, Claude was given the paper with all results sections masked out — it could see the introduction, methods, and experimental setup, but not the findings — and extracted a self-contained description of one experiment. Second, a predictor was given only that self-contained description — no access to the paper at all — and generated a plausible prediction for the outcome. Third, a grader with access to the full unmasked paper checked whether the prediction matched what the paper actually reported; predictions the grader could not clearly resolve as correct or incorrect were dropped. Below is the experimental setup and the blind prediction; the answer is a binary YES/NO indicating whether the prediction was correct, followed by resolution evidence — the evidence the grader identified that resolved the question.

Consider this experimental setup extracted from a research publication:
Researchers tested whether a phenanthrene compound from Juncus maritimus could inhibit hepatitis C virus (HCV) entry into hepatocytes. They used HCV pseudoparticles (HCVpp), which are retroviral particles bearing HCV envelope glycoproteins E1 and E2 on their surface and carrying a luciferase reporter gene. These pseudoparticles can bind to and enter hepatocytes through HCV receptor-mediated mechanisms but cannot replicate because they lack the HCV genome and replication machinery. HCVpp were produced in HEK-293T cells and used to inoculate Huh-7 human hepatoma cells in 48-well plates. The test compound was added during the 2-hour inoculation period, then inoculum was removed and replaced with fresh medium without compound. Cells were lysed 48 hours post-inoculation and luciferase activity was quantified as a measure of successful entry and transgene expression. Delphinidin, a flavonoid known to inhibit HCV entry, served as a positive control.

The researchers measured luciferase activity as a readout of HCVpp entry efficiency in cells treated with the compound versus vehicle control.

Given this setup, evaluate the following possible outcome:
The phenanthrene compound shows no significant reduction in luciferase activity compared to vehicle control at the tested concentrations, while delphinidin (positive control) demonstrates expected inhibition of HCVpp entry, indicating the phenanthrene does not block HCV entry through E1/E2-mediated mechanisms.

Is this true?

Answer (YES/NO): YES